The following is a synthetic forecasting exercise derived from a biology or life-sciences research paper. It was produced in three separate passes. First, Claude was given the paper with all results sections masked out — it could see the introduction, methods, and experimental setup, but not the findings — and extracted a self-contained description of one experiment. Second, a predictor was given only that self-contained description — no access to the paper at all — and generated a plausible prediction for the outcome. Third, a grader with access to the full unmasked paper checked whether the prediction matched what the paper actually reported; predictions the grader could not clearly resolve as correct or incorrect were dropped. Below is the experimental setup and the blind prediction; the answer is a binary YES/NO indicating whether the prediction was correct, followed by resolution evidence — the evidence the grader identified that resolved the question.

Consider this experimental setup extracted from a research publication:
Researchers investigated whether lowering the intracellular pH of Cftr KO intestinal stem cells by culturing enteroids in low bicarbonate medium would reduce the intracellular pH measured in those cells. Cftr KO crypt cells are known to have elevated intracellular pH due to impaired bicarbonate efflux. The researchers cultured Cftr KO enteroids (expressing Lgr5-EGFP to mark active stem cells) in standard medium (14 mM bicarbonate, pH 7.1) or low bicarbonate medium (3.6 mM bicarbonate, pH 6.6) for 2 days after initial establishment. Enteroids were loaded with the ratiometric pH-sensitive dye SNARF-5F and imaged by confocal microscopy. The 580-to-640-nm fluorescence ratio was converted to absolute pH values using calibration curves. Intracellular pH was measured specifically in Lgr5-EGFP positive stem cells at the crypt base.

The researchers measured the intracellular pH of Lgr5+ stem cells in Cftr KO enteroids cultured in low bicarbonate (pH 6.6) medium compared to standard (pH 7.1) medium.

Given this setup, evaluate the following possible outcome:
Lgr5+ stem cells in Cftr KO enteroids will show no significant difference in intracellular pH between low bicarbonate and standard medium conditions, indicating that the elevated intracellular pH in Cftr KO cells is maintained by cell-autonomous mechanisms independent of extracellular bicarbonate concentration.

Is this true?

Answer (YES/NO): NO